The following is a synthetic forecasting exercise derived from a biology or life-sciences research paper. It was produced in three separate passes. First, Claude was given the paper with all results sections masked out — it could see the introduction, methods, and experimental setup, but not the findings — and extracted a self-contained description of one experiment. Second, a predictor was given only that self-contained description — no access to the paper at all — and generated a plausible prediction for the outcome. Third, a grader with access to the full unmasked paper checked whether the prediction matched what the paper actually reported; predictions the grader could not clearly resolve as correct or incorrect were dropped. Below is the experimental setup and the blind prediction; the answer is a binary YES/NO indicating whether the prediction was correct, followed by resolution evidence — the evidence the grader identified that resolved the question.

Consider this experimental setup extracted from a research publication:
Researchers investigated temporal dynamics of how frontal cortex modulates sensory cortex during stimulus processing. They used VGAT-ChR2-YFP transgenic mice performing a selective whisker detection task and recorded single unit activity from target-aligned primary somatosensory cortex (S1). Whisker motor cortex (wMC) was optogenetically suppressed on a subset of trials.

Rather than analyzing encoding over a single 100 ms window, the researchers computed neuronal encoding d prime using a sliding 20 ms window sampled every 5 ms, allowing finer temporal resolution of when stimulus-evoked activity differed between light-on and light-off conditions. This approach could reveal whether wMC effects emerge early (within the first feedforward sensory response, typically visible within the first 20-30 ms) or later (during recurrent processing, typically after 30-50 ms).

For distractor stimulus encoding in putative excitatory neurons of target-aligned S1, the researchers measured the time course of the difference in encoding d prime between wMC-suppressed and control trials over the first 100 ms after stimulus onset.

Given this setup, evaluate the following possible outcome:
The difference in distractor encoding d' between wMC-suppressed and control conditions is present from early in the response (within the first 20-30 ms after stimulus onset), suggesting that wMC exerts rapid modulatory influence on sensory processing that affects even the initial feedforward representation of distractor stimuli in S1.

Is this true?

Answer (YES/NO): NO